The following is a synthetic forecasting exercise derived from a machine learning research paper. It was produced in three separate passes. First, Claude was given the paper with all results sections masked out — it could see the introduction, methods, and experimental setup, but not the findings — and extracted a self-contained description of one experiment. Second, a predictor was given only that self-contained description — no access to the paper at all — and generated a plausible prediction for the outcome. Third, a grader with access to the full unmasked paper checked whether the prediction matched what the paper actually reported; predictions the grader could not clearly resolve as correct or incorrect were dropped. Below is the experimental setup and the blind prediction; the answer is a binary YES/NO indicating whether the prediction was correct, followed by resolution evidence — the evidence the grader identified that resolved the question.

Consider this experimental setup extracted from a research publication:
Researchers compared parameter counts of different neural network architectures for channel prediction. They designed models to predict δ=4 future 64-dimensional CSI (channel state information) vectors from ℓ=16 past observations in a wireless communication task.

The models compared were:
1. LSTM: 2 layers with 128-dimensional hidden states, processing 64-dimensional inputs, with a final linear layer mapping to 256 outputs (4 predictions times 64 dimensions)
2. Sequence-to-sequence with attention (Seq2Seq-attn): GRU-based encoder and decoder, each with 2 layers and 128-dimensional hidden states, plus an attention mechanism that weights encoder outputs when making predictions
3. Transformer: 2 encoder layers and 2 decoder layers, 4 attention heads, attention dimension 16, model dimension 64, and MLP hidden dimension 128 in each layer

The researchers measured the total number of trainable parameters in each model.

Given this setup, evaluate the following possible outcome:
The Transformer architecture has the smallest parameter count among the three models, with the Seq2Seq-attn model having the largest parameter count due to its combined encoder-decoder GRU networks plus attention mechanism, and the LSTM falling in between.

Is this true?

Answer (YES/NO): YES